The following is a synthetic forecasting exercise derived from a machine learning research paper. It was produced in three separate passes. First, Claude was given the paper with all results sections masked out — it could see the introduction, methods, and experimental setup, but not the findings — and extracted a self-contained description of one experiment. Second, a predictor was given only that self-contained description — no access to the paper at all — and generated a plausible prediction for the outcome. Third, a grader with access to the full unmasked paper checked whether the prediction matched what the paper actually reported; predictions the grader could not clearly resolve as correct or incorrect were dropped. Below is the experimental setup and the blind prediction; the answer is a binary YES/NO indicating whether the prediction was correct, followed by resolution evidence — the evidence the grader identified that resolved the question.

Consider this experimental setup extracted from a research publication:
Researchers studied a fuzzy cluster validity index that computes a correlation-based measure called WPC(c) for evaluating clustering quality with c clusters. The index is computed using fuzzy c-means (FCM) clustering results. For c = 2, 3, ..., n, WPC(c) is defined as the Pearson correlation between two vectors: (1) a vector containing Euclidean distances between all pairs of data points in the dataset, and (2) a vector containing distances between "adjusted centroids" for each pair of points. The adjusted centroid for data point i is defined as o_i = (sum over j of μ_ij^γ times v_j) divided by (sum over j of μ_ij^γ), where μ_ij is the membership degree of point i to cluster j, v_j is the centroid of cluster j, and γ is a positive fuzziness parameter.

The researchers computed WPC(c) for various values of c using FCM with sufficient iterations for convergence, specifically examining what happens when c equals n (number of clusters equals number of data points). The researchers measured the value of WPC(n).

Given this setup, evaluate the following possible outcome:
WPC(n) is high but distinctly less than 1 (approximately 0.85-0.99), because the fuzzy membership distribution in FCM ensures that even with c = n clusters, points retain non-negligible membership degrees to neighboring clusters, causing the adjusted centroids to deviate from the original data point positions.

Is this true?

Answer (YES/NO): NO